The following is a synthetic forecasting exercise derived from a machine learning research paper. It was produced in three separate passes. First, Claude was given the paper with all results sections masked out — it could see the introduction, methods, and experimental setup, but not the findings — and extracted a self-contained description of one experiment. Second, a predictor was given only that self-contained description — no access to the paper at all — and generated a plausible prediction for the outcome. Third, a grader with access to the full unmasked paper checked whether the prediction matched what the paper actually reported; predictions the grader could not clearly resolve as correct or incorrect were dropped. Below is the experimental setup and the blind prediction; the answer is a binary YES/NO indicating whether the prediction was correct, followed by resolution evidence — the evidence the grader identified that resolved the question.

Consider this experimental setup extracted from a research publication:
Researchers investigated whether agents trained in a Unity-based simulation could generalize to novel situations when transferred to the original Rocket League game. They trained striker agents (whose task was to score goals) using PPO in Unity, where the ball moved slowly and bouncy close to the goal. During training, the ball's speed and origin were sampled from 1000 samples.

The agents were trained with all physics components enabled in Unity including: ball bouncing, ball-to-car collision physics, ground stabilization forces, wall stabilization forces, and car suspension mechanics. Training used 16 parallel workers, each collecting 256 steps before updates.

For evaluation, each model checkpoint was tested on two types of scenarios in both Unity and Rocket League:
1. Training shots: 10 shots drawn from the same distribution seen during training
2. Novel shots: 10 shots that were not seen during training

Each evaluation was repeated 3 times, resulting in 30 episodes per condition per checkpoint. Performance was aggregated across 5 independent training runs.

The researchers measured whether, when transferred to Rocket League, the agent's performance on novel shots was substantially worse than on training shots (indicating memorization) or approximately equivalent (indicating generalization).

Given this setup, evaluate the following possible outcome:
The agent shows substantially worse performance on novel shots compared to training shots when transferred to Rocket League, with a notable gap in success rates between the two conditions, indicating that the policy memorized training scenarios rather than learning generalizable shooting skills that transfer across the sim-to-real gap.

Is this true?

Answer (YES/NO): NO